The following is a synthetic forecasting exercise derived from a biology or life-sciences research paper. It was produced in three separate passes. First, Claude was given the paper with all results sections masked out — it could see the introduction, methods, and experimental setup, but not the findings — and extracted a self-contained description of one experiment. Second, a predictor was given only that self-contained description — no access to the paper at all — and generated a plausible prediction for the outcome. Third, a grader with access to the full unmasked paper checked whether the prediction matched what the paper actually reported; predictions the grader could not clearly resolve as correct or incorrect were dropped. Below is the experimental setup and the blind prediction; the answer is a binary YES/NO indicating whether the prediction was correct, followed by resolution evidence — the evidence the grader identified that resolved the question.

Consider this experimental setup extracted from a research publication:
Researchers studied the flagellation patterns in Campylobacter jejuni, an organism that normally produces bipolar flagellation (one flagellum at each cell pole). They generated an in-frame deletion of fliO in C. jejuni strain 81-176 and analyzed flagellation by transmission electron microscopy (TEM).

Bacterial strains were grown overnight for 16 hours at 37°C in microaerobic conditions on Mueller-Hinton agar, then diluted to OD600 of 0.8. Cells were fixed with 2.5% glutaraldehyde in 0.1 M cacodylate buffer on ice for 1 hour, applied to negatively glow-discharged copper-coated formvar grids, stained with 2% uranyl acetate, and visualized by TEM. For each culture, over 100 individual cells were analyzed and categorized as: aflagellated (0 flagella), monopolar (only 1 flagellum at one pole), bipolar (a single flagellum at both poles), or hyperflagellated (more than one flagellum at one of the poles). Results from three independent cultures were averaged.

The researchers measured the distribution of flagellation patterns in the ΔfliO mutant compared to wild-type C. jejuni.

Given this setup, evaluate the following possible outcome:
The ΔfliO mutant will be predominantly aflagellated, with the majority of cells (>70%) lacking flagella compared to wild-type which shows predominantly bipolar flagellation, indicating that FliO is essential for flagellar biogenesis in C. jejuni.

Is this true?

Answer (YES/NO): NO